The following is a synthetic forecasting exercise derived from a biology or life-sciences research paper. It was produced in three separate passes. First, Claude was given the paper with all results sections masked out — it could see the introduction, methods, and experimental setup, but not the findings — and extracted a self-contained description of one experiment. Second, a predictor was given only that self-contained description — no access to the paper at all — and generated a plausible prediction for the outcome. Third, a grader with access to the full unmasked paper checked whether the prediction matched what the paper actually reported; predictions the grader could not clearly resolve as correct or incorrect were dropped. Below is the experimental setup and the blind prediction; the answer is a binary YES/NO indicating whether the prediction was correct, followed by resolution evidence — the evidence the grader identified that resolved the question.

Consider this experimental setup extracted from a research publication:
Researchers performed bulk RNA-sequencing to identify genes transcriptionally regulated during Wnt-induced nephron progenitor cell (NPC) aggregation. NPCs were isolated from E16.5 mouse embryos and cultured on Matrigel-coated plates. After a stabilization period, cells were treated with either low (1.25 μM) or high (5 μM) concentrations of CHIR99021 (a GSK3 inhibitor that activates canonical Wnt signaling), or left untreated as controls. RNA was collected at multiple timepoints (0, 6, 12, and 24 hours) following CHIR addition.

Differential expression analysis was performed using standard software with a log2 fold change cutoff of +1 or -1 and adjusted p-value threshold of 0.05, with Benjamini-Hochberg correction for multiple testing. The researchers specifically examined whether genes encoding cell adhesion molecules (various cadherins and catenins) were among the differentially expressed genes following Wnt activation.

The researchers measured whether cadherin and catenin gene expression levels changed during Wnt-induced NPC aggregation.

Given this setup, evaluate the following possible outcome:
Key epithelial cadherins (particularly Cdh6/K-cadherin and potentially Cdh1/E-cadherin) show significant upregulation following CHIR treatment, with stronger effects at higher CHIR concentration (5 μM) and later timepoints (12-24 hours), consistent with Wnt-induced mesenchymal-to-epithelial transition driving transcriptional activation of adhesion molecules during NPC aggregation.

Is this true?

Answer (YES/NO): NO